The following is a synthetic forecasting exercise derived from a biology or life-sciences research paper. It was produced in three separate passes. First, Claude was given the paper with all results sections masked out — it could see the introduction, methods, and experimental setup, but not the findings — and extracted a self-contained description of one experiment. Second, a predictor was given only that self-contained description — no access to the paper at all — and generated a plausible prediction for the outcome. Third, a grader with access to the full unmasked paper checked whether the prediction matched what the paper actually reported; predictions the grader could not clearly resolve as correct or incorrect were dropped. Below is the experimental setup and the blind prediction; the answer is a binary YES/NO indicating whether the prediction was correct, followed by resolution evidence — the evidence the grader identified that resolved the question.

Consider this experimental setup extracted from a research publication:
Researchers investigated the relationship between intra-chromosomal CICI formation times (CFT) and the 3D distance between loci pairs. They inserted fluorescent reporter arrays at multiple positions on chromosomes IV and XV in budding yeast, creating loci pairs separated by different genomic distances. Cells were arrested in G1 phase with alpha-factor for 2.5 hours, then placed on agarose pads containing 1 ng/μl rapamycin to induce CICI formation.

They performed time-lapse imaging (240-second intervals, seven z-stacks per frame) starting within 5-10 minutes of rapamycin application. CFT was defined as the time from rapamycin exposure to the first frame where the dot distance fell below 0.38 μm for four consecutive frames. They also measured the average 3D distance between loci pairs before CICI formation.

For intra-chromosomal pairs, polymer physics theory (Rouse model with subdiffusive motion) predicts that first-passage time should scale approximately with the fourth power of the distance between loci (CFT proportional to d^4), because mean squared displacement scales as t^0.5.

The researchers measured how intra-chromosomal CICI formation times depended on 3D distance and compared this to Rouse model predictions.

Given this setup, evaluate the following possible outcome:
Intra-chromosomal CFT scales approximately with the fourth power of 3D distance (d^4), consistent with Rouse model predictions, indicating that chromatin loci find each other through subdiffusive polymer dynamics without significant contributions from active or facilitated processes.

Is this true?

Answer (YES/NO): NO